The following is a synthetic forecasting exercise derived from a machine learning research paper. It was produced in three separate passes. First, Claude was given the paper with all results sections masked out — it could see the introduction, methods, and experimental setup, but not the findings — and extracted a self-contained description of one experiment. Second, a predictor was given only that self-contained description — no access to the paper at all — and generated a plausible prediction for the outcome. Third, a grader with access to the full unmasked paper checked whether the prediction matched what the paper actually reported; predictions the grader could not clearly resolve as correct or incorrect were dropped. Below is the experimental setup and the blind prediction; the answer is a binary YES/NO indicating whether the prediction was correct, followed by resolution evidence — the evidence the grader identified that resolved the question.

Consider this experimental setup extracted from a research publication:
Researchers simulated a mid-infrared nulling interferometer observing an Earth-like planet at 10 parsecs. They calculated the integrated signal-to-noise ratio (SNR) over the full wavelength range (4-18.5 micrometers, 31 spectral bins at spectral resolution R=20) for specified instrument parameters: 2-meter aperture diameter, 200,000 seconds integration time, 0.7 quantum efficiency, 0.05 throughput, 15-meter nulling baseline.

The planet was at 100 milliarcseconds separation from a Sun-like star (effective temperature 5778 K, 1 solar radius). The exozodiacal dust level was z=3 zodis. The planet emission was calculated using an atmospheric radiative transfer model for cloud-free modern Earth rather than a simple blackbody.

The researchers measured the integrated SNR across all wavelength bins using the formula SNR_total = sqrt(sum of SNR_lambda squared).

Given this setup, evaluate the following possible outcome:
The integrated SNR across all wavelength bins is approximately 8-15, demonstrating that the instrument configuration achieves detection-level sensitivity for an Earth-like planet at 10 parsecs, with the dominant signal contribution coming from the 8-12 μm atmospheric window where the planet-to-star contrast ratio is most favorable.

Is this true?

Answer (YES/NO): YES